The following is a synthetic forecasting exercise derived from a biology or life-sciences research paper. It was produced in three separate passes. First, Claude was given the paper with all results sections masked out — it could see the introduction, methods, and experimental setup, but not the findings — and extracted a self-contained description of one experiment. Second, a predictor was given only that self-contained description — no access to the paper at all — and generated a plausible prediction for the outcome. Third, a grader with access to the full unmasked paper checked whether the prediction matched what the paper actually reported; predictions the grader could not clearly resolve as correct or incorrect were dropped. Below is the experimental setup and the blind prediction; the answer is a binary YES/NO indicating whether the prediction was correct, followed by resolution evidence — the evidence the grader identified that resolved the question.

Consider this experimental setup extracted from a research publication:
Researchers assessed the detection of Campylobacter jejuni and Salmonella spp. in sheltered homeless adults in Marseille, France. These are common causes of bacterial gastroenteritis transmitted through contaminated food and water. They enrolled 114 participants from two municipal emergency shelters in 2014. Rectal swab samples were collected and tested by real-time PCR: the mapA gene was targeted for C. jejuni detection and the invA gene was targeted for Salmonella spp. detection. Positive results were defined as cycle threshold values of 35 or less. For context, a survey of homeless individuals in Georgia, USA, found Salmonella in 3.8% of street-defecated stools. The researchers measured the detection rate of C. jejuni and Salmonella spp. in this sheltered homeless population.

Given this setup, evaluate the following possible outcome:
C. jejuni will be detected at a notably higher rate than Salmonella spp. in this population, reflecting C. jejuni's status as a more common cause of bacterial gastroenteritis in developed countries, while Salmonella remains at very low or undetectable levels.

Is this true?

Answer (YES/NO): NO